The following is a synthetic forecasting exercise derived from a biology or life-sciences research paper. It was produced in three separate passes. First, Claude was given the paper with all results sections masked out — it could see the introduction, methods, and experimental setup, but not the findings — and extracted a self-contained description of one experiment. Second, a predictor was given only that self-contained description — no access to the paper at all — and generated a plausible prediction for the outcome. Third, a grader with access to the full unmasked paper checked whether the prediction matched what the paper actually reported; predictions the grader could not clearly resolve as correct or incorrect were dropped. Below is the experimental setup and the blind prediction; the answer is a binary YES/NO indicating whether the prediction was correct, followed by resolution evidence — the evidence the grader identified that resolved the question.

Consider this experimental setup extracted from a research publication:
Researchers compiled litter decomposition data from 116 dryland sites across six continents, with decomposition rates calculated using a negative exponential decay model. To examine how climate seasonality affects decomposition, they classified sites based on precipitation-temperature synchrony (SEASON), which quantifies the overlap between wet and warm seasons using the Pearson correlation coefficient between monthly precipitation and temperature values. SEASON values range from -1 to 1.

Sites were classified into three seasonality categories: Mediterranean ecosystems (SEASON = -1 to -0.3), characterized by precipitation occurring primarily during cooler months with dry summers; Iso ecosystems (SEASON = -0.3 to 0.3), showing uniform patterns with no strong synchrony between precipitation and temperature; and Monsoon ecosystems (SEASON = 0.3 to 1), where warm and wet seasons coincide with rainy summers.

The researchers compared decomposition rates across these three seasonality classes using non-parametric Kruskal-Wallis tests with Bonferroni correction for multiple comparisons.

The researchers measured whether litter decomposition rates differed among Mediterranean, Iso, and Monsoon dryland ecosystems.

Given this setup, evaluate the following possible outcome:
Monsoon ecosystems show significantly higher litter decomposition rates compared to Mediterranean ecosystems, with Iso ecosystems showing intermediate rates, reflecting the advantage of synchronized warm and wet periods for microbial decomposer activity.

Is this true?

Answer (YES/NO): NO